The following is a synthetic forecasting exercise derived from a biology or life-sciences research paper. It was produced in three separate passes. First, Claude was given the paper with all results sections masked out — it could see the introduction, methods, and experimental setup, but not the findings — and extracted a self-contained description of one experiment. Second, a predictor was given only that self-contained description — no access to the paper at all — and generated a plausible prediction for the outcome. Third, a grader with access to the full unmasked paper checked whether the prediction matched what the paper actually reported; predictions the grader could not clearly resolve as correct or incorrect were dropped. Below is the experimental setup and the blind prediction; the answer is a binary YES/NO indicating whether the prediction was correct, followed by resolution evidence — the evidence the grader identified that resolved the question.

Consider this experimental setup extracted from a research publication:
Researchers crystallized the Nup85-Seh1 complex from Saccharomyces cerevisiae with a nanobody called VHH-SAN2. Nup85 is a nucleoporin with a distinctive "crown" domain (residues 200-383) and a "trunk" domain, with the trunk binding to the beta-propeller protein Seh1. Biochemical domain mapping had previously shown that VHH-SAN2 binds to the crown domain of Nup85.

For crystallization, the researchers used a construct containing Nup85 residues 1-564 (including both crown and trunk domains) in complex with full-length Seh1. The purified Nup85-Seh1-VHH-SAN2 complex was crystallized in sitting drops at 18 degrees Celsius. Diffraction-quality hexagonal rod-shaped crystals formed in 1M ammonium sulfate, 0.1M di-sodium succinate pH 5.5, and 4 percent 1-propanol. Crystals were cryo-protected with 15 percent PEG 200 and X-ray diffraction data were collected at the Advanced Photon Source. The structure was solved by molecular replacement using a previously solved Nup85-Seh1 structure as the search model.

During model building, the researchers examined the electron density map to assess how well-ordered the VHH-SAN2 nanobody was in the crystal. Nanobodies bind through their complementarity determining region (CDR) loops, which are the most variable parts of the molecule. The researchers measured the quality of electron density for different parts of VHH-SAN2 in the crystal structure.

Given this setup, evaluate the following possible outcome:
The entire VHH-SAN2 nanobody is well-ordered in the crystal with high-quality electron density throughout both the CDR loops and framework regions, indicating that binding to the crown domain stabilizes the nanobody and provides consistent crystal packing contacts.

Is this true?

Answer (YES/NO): NO